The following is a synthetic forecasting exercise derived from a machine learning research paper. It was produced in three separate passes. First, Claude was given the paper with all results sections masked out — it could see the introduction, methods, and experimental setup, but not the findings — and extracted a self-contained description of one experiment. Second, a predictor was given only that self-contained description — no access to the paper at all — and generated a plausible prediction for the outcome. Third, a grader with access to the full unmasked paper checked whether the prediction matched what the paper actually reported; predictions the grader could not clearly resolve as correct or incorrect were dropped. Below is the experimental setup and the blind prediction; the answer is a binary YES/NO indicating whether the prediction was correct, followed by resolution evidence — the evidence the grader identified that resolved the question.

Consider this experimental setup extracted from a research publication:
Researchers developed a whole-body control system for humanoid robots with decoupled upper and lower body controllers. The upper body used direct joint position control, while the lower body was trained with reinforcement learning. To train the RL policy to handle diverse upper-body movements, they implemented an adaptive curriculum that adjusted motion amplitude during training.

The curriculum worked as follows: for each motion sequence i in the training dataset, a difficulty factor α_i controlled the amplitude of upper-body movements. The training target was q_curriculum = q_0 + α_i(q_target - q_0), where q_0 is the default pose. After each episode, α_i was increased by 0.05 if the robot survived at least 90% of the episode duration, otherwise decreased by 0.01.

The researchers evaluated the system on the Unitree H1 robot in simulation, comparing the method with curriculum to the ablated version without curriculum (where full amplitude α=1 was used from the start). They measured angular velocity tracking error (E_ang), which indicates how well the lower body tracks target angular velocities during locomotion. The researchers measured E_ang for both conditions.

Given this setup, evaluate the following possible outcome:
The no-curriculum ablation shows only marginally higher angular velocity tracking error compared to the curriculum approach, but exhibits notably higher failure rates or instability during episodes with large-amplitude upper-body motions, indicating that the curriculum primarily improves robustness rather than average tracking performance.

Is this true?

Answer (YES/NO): YES